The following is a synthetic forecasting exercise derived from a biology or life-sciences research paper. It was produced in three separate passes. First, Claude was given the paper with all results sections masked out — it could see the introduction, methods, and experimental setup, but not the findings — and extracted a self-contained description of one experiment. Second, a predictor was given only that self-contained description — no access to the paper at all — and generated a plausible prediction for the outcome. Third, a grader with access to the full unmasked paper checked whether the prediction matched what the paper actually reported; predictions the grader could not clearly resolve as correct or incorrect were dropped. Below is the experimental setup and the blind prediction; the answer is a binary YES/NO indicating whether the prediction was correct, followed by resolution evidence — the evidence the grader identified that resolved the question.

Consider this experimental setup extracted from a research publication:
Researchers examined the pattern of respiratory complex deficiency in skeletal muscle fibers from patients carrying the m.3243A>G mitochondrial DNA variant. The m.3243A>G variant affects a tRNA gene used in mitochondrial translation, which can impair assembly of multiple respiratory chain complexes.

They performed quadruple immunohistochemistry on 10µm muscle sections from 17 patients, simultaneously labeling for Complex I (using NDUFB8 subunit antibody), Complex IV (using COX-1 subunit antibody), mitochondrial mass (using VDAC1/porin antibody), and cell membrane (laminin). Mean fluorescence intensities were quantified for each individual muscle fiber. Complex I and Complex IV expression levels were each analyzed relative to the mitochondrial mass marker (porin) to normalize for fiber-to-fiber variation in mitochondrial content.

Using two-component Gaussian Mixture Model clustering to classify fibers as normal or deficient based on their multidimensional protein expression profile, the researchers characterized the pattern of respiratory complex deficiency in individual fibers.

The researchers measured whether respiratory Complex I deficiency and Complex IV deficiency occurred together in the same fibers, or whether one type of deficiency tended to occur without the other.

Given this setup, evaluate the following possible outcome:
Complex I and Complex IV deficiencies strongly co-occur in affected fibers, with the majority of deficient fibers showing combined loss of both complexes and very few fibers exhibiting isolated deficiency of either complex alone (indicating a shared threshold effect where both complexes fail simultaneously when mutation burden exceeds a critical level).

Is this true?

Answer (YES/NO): NO